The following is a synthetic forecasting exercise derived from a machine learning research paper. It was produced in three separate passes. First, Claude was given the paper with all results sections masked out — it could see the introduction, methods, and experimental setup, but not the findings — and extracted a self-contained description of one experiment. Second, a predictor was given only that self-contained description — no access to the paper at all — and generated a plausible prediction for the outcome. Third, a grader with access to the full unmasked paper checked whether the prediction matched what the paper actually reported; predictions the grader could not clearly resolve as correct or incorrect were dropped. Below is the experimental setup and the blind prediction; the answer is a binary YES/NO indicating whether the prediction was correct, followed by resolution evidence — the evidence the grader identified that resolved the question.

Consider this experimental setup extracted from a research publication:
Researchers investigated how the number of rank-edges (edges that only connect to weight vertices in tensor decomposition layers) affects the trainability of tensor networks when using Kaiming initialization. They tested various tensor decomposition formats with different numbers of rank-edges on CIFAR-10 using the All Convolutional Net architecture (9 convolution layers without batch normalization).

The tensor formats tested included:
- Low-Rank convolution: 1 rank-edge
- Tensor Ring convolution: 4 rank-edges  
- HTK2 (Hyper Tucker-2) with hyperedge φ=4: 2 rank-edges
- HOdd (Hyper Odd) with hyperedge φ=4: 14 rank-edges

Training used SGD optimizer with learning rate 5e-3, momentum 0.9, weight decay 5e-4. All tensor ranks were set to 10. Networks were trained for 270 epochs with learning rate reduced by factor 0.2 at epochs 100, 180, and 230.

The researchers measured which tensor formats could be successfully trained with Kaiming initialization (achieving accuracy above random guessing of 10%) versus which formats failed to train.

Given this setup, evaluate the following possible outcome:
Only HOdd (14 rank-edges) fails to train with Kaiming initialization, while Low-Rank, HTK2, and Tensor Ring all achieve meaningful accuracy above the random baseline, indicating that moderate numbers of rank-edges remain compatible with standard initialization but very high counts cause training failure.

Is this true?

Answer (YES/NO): NO